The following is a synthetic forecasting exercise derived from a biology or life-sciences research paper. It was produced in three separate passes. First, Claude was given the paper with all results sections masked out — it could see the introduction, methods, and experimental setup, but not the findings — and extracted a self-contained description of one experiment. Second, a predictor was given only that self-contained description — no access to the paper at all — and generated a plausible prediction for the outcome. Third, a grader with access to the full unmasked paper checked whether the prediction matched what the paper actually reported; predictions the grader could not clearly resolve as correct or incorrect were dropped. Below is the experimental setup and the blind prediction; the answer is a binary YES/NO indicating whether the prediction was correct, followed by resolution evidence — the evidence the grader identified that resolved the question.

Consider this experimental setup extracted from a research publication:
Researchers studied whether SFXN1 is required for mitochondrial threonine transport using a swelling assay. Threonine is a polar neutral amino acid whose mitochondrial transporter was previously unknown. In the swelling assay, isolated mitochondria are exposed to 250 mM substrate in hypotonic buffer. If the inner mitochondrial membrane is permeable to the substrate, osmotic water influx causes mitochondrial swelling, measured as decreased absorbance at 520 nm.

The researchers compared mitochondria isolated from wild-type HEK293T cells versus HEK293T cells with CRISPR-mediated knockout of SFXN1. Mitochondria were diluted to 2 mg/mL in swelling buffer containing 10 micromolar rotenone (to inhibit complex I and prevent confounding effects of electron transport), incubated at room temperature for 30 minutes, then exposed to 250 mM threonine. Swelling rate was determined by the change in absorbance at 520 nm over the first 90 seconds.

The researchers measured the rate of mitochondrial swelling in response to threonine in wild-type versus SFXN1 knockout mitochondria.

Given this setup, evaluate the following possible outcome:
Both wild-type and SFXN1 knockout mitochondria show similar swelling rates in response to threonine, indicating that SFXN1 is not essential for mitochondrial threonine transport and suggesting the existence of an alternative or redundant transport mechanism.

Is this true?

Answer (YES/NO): NO